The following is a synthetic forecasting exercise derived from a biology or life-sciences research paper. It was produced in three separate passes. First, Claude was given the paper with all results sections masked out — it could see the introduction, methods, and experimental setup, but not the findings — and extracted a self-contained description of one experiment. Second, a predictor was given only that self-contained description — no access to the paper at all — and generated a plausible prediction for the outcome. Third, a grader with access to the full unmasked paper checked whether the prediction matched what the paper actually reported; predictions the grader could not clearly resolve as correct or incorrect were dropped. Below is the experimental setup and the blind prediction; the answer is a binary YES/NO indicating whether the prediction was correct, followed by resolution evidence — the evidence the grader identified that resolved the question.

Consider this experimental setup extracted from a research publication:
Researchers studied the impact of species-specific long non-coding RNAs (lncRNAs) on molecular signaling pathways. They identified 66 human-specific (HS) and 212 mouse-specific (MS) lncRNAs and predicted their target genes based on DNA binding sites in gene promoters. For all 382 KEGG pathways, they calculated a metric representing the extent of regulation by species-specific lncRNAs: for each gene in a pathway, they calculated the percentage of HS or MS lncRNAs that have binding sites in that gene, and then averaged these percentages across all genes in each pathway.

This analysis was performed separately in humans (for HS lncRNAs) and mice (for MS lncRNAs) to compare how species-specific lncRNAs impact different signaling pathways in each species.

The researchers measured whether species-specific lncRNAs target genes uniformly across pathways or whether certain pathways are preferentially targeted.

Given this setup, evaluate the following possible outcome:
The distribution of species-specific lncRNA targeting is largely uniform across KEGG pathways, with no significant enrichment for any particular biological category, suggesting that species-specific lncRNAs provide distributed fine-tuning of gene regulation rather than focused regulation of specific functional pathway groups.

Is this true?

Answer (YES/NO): NO